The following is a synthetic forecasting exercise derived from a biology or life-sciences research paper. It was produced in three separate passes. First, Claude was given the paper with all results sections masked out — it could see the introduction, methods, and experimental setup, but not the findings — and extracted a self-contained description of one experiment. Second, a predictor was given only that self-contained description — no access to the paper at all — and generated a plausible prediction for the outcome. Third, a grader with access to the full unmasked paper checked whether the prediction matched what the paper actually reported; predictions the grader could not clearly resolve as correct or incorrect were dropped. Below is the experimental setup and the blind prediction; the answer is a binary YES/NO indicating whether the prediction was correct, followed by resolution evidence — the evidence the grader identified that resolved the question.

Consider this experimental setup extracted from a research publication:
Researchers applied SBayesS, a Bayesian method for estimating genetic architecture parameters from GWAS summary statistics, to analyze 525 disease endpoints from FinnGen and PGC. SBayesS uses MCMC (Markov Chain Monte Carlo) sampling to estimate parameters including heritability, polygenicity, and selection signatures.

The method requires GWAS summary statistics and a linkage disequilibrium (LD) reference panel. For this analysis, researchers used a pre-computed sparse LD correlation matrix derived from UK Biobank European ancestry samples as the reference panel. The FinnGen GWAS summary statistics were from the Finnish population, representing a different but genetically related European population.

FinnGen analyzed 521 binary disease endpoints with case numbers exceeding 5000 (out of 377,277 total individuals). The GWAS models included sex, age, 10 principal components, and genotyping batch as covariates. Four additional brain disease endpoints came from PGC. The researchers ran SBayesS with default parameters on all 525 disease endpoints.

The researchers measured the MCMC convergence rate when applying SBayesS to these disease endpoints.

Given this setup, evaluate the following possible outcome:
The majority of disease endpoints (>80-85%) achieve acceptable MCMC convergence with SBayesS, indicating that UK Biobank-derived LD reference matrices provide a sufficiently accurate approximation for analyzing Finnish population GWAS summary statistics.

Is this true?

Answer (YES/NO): YES